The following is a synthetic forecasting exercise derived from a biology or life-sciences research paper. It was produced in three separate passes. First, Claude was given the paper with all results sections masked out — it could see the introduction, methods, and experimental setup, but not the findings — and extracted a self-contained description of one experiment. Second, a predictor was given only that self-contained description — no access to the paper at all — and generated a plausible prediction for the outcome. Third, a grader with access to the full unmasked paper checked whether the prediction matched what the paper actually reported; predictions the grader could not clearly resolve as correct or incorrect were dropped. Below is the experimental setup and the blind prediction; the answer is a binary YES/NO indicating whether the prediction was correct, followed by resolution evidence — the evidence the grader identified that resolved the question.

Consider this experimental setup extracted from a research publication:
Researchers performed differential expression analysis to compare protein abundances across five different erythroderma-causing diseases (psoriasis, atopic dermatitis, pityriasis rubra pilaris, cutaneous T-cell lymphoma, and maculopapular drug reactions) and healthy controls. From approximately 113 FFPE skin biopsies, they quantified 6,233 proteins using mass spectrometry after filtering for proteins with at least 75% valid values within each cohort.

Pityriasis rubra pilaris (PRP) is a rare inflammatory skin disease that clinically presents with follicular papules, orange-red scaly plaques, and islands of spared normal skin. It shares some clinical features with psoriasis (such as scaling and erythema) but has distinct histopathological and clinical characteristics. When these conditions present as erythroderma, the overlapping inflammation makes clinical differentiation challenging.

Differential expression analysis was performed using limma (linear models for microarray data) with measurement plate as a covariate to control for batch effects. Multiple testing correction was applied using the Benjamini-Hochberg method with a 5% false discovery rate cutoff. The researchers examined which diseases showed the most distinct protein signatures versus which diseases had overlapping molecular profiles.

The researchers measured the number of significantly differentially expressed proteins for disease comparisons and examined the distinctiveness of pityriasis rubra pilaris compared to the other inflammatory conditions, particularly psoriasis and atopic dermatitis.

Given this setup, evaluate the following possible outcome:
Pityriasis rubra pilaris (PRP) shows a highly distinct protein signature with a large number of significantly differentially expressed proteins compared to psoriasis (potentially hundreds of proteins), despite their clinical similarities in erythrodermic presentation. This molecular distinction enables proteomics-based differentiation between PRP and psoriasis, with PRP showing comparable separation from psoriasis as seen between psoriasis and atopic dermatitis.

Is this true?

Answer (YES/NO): NO